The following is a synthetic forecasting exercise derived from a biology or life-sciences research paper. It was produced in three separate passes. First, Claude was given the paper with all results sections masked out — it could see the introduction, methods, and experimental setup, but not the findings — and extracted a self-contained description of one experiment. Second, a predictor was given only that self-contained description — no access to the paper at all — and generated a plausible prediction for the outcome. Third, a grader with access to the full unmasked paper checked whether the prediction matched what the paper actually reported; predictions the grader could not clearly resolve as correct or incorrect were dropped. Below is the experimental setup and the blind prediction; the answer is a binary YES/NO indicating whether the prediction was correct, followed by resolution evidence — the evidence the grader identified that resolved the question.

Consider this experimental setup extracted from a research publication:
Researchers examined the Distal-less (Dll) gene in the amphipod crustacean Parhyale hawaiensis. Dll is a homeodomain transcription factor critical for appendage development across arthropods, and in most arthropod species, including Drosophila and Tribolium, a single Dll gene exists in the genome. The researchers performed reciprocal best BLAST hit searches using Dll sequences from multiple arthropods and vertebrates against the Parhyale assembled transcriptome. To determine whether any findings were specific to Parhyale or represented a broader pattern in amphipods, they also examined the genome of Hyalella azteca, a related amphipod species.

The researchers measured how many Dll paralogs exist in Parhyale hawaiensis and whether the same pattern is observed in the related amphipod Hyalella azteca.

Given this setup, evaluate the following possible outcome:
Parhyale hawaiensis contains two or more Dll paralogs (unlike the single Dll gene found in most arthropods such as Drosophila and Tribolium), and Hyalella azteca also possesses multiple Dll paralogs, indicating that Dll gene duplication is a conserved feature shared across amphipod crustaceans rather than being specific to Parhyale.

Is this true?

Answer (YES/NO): YES